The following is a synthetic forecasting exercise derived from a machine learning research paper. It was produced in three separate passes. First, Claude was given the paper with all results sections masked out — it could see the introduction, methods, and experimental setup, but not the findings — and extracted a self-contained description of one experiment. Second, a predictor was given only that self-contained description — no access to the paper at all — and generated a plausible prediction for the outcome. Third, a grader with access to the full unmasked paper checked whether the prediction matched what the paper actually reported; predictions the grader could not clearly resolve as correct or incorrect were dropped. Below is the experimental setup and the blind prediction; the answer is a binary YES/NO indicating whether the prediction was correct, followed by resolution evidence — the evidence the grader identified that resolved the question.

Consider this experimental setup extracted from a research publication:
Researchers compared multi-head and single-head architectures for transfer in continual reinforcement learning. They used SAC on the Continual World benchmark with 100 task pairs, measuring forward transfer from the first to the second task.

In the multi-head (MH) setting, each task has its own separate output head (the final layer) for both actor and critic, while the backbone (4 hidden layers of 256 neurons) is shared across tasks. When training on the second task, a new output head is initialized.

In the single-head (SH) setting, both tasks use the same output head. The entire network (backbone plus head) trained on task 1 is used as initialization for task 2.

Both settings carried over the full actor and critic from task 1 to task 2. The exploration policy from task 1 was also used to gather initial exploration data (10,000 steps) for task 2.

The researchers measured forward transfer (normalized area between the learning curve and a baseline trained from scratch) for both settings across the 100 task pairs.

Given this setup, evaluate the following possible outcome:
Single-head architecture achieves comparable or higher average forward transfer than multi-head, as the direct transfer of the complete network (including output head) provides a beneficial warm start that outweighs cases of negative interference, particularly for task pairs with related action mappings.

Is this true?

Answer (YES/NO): NO